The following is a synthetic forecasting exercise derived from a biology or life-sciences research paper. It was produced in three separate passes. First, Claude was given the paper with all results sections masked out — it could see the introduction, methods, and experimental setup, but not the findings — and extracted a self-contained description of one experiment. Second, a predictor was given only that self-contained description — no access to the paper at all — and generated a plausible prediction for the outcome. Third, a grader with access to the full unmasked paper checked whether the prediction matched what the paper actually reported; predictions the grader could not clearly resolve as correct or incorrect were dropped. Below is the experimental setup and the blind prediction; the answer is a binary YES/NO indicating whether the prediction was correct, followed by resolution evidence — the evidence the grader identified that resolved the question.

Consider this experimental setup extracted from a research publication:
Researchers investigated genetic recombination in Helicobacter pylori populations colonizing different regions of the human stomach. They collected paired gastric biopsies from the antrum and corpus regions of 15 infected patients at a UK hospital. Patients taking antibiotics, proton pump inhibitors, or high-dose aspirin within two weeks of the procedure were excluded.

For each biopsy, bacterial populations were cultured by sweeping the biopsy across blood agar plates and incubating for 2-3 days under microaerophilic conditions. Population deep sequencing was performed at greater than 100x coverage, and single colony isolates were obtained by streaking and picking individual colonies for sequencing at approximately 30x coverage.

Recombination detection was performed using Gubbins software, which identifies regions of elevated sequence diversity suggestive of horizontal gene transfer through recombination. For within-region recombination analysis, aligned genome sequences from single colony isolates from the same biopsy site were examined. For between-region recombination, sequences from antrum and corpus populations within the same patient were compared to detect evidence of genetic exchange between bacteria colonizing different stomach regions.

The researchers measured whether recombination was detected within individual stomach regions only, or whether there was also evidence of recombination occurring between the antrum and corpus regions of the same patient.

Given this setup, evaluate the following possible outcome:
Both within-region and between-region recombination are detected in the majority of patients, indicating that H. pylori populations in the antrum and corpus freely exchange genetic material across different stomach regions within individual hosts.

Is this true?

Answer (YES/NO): NO